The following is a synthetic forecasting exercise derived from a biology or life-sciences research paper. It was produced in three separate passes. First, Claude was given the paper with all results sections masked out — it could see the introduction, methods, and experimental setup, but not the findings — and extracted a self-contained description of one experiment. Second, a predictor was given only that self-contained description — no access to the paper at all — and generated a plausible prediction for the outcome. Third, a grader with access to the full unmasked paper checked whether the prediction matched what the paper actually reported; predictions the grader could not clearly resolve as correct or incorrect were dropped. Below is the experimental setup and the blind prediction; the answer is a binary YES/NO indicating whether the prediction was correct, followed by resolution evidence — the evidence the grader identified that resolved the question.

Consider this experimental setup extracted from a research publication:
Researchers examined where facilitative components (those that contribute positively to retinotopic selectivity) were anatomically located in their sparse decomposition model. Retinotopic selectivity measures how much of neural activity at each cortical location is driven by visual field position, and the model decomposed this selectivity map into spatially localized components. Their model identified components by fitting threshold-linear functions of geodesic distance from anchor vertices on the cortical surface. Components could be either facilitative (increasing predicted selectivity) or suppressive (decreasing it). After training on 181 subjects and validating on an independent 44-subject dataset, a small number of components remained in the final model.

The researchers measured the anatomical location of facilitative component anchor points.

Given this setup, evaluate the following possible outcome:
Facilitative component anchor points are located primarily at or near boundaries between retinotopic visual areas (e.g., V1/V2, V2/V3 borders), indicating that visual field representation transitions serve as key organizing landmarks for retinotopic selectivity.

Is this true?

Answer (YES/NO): NO